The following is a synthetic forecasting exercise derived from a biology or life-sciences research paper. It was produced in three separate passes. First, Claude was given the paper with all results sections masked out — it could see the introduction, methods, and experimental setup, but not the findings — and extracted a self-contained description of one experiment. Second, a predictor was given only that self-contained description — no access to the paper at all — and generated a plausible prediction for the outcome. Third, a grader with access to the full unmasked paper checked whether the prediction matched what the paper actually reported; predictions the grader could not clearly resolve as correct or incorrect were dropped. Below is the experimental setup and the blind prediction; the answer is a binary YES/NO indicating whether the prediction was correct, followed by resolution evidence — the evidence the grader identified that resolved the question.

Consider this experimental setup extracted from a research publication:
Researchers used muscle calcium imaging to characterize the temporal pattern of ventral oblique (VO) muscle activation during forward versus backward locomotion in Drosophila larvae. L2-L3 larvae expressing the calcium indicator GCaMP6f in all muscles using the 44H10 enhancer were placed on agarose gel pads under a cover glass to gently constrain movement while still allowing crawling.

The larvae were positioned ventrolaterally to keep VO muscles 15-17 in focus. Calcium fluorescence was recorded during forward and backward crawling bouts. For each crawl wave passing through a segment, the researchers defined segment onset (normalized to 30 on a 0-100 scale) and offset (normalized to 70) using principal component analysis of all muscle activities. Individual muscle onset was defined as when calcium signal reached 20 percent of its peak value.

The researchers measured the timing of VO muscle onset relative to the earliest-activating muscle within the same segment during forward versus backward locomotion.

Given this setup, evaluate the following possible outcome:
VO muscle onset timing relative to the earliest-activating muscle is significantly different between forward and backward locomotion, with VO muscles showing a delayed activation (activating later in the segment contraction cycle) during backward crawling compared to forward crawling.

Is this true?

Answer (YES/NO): NO